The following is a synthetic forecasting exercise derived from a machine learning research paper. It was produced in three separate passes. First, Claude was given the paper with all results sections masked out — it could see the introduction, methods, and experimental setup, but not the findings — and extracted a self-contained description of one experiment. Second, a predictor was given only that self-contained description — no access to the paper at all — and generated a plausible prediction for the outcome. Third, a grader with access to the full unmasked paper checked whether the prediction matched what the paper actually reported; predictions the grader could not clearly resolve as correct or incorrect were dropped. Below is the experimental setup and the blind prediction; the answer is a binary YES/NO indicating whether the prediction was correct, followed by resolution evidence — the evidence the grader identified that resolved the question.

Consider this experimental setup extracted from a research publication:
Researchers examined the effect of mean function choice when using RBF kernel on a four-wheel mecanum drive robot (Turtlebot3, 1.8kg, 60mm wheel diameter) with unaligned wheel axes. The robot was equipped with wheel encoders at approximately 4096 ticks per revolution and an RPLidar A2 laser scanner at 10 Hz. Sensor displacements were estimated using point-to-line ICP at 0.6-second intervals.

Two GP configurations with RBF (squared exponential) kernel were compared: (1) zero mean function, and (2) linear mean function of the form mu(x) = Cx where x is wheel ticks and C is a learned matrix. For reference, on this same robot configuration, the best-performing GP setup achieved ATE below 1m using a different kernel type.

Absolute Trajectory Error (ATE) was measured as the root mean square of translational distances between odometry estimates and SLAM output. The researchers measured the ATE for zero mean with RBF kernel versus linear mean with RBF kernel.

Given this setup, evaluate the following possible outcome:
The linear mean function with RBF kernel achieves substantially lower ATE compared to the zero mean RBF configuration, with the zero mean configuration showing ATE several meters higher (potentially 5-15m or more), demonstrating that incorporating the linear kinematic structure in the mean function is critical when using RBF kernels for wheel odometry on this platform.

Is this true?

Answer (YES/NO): NO